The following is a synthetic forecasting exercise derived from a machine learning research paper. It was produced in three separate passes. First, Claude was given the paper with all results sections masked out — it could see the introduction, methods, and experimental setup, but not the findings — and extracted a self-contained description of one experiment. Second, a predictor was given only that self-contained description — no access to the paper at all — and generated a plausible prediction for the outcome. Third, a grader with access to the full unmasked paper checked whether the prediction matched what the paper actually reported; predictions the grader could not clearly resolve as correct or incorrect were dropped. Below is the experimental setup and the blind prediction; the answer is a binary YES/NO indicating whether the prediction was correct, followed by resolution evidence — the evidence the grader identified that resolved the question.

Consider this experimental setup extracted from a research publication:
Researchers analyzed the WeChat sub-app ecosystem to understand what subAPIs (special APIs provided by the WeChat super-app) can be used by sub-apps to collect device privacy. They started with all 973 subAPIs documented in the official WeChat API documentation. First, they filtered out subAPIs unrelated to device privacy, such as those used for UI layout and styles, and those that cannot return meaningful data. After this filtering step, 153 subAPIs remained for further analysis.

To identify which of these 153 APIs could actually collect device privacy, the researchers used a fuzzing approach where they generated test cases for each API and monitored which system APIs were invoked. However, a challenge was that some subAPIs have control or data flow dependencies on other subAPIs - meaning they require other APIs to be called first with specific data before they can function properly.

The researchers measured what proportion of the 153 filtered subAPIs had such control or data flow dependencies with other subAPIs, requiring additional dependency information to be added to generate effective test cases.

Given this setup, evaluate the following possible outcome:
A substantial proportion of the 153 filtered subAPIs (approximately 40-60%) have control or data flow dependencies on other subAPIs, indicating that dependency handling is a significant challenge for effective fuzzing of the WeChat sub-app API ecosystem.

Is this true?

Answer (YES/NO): NO